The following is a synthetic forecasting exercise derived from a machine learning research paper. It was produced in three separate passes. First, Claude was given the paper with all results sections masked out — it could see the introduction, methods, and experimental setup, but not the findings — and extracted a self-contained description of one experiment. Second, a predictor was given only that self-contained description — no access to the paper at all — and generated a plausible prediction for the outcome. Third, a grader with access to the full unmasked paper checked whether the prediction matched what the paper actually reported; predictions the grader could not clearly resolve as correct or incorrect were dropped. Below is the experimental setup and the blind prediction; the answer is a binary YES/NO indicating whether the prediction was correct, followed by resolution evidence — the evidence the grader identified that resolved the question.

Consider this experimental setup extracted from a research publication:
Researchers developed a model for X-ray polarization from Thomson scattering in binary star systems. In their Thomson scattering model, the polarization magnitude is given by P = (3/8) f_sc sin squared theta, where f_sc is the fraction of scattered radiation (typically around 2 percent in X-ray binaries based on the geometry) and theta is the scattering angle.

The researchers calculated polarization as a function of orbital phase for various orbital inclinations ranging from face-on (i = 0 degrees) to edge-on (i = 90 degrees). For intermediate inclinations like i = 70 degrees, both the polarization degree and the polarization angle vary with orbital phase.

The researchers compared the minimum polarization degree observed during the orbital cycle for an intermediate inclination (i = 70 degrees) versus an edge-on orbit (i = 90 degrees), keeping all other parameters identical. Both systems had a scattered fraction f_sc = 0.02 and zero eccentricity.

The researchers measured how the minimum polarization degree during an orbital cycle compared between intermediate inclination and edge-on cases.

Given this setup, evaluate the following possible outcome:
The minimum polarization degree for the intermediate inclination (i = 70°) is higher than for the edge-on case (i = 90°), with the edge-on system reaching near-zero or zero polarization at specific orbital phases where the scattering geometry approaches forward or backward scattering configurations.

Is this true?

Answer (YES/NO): YES